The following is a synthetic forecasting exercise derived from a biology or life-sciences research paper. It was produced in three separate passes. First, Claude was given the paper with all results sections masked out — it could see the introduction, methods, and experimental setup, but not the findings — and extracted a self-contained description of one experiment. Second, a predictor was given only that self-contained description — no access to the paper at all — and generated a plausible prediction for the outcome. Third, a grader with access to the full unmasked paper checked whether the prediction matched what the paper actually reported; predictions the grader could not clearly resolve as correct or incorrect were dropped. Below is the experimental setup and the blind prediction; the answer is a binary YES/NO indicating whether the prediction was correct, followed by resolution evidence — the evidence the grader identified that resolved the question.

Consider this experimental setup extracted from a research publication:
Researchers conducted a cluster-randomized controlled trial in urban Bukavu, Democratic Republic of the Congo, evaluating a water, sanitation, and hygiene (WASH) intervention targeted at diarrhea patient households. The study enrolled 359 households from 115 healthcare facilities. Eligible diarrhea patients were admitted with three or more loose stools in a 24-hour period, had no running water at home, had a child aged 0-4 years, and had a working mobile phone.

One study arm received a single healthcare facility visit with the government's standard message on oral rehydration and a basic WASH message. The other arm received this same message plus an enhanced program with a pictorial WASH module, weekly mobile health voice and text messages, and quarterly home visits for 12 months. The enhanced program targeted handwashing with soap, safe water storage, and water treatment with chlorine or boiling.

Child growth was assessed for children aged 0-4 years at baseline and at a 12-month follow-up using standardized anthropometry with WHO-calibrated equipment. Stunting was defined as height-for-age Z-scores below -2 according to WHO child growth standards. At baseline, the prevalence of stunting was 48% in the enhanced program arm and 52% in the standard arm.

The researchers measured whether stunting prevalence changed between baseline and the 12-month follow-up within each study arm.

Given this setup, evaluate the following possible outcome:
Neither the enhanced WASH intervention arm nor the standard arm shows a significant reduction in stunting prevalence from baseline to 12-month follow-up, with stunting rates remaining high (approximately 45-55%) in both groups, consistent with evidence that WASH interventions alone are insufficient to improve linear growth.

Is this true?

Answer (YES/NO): NO